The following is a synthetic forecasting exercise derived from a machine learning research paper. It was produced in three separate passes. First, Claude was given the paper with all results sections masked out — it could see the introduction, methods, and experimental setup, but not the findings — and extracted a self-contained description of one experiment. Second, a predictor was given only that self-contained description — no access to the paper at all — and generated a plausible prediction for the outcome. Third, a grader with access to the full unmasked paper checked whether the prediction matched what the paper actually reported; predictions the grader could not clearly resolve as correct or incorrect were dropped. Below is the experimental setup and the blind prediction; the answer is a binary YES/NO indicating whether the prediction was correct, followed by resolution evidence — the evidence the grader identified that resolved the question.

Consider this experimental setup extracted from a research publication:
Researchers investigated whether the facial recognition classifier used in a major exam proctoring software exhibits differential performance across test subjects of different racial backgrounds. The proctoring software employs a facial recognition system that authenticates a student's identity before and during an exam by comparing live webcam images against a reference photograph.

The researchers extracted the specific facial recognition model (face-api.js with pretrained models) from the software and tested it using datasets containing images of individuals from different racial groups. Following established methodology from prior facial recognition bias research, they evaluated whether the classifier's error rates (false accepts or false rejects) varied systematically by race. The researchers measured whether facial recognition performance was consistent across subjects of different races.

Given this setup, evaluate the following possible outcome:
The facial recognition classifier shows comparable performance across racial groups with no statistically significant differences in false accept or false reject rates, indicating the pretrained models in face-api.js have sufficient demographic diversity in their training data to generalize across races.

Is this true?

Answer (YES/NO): NO